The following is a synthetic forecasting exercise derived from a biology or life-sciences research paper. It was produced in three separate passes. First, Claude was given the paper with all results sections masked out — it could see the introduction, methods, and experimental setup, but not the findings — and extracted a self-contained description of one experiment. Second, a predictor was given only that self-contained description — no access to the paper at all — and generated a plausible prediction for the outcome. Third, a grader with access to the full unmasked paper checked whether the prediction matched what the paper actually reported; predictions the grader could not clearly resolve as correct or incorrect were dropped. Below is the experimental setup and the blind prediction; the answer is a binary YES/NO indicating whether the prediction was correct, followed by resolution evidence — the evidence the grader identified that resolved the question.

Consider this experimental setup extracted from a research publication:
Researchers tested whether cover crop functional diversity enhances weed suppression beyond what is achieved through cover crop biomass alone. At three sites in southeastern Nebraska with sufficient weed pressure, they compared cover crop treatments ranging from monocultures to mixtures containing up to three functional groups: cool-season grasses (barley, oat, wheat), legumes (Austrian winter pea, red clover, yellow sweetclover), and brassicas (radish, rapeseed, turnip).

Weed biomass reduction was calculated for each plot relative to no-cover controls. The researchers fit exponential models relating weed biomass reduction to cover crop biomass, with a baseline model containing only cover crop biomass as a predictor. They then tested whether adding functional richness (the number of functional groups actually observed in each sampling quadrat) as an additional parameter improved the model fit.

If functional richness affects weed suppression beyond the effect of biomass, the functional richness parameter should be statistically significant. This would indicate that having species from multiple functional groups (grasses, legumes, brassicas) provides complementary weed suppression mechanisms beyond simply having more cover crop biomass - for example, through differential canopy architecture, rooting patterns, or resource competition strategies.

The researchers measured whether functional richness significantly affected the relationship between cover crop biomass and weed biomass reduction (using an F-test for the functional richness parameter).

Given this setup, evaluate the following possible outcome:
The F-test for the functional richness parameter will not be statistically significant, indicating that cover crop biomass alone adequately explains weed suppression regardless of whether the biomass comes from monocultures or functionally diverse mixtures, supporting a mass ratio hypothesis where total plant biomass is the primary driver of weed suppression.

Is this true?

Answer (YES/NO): YES